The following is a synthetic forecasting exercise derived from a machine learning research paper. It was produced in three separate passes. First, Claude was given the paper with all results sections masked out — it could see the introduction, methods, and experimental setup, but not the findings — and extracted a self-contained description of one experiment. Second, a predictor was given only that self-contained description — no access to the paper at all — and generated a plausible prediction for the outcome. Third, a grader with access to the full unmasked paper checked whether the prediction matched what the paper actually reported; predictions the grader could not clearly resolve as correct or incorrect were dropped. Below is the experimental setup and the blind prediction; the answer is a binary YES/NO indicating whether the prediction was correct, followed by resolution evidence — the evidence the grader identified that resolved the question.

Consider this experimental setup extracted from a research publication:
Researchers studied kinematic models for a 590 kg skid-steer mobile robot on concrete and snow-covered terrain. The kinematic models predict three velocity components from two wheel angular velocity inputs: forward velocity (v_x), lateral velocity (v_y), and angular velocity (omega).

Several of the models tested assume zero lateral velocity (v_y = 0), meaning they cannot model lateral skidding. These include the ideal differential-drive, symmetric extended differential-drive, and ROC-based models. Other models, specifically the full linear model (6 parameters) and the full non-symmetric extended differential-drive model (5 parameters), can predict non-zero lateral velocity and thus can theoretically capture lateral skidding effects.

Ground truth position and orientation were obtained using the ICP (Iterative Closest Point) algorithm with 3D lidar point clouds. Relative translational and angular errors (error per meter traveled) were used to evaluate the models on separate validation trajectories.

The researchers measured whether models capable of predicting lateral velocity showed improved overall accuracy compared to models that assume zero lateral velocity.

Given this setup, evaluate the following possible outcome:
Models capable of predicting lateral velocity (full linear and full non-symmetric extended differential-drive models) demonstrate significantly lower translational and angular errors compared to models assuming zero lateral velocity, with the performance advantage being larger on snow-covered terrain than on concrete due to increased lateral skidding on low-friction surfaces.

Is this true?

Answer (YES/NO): NO